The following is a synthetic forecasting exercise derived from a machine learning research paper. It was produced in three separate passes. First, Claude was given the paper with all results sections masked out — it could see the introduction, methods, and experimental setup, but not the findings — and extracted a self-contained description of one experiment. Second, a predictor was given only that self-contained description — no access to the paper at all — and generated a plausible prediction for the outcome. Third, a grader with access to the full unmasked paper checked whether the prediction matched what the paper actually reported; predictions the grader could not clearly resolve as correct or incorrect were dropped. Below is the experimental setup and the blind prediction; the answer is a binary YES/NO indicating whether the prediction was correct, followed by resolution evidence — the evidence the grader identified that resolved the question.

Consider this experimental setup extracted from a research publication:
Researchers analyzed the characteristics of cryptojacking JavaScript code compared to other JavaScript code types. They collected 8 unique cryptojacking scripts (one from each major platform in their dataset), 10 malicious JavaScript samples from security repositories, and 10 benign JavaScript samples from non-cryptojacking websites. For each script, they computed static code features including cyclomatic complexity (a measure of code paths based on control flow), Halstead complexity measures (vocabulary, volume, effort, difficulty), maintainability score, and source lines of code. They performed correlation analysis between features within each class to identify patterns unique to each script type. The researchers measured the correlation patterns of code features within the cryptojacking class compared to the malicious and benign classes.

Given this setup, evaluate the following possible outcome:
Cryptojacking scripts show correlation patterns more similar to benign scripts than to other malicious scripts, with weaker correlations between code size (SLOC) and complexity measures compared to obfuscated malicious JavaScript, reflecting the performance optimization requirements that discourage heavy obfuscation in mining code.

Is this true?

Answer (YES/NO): NO